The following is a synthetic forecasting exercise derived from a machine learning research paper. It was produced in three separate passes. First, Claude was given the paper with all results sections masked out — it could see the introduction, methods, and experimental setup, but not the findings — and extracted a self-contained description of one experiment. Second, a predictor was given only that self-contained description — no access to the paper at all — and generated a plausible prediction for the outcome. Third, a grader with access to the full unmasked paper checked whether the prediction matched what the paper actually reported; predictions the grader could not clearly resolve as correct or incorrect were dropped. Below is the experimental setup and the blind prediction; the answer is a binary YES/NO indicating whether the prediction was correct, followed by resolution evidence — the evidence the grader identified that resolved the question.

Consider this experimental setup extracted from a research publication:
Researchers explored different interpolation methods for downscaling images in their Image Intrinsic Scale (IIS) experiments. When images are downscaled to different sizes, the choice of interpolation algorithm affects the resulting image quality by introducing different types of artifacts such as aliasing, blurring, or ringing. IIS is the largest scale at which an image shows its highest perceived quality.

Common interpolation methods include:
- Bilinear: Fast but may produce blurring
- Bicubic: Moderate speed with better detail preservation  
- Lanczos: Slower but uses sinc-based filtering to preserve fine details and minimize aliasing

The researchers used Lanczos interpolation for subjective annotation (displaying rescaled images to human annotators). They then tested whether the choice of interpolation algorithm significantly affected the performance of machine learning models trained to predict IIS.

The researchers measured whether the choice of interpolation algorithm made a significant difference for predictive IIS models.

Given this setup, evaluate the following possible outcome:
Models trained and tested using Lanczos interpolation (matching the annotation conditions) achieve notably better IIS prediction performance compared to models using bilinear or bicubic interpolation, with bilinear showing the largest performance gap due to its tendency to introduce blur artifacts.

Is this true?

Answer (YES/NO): NO